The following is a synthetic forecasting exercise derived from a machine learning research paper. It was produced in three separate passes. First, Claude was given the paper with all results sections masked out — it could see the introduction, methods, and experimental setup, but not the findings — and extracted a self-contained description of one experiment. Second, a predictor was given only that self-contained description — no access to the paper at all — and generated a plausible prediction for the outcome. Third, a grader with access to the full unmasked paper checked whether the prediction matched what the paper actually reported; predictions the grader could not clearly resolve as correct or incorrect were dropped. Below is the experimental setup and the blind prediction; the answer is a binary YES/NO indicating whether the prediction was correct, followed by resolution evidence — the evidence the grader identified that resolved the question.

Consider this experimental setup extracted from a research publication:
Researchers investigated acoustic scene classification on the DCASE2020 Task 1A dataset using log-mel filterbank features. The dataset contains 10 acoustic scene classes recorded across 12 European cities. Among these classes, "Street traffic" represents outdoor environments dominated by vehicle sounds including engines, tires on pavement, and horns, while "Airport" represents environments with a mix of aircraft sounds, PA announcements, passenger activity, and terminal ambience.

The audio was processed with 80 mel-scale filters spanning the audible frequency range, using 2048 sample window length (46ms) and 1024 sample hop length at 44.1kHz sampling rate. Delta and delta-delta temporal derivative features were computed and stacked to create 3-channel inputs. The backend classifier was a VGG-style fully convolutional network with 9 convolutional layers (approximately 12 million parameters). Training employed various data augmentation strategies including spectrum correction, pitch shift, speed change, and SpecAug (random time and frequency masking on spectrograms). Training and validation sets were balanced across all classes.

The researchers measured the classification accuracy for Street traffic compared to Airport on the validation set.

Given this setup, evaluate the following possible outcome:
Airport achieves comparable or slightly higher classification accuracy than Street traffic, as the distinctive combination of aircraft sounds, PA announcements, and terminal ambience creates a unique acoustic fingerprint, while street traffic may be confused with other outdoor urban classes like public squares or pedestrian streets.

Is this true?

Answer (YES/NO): NO